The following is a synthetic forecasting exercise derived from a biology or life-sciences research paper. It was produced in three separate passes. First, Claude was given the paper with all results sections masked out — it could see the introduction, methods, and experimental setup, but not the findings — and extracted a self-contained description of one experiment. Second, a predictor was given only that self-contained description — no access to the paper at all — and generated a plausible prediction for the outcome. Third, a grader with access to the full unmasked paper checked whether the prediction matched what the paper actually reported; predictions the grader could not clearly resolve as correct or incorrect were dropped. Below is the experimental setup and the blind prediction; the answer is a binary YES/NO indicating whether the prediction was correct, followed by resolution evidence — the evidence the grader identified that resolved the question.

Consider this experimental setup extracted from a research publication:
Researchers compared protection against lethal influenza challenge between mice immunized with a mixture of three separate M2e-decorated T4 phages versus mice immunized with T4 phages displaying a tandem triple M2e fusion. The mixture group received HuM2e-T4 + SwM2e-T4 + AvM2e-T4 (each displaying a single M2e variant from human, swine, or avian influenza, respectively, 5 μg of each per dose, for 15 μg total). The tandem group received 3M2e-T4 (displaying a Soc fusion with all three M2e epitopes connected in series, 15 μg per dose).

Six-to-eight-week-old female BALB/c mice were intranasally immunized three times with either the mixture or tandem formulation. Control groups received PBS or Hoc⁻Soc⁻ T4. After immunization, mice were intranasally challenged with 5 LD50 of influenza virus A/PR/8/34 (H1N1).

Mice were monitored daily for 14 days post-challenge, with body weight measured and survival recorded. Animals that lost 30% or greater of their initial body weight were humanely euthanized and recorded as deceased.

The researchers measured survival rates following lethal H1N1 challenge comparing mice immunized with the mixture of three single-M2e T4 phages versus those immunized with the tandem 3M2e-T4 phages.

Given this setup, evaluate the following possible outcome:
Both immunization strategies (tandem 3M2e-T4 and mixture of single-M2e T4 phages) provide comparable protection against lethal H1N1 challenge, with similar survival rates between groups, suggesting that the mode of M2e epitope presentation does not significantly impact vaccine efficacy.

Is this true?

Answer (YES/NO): NO